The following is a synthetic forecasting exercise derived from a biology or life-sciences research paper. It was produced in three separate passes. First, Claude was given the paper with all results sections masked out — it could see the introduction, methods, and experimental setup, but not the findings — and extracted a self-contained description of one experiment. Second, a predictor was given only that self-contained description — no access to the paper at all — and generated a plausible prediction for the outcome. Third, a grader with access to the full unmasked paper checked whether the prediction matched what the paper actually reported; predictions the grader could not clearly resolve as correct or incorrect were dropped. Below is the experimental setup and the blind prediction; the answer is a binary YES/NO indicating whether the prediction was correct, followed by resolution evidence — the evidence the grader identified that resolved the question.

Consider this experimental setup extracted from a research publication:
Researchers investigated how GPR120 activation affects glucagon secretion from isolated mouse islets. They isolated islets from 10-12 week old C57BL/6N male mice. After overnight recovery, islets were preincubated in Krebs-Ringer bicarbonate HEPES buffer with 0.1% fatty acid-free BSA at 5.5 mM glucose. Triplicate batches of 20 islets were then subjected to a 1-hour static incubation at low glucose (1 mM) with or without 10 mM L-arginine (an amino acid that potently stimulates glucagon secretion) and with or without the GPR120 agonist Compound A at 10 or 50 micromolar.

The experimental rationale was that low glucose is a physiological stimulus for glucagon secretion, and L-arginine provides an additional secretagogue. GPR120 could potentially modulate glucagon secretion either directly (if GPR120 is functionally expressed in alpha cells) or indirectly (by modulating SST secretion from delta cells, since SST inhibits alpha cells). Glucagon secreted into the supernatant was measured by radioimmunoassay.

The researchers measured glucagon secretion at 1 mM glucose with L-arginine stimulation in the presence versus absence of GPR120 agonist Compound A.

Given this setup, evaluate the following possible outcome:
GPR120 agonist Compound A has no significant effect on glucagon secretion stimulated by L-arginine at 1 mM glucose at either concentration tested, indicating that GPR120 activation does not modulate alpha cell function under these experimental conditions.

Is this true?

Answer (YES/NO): NO